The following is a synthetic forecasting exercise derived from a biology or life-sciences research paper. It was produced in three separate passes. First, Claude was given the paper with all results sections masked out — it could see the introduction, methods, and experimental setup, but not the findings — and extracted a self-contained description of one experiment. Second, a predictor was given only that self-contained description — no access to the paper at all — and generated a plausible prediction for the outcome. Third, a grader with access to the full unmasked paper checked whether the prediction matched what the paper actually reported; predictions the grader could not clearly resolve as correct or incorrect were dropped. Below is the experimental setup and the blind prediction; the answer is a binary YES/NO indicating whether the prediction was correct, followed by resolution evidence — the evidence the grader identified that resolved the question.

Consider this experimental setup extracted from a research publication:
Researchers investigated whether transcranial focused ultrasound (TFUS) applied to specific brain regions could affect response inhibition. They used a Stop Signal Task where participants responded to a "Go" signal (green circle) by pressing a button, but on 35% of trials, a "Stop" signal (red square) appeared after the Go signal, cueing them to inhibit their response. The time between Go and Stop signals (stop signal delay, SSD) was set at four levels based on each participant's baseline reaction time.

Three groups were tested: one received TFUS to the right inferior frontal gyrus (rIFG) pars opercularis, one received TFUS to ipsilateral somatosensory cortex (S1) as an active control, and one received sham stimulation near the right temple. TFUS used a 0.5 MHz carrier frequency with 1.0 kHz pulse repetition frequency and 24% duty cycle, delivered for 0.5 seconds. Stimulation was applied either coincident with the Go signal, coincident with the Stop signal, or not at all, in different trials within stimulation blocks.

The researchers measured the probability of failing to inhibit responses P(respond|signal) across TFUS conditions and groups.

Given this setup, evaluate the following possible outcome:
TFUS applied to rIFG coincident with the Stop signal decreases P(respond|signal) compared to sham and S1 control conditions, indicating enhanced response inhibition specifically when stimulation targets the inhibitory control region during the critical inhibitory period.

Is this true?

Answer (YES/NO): YES